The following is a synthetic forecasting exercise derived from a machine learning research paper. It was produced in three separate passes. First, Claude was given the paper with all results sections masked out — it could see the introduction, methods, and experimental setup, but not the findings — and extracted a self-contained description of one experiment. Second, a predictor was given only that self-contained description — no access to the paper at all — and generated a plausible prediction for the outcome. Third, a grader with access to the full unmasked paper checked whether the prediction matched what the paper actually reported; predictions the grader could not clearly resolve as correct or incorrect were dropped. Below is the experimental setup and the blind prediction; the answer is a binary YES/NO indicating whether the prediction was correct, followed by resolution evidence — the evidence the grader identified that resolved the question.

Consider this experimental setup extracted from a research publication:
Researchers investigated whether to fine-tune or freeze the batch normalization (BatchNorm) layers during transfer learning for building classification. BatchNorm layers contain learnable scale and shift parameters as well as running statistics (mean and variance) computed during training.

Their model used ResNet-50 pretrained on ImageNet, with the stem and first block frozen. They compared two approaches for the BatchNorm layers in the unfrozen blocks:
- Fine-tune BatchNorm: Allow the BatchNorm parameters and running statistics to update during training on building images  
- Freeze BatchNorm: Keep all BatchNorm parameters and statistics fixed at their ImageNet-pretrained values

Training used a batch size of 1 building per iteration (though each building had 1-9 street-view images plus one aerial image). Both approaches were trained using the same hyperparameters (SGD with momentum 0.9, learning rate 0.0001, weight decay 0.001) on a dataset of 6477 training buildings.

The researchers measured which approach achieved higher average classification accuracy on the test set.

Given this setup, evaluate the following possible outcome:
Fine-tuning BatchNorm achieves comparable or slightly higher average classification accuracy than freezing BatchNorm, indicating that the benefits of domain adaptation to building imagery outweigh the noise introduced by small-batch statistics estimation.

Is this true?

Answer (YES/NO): NO